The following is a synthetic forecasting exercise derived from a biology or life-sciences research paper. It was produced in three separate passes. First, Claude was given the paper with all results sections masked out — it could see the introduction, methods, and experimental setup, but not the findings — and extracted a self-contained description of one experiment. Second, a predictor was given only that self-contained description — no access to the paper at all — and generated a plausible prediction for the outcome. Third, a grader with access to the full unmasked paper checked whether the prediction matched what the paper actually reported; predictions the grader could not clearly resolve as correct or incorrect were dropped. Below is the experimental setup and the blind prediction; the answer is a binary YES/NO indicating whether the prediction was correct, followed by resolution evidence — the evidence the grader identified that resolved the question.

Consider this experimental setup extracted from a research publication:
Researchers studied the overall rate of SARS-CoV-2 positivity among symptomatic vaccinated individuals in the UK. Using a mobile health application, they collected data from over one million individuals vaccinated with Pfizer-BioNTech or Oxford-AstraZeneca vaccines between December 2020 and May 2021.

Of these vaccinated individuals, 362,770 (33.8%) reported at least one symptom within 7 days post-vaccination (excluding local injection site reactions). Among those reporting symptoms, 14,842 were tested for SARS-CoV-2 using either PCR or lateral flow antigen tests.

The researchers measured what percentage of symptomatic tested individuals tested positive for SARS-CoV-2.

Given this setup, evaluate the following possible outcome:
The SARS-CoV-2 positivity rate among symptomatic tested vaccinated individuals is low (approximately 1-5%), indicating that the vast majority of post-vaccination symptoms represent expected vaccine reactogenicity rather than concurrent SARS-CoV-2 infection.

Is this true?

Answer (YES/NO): YES